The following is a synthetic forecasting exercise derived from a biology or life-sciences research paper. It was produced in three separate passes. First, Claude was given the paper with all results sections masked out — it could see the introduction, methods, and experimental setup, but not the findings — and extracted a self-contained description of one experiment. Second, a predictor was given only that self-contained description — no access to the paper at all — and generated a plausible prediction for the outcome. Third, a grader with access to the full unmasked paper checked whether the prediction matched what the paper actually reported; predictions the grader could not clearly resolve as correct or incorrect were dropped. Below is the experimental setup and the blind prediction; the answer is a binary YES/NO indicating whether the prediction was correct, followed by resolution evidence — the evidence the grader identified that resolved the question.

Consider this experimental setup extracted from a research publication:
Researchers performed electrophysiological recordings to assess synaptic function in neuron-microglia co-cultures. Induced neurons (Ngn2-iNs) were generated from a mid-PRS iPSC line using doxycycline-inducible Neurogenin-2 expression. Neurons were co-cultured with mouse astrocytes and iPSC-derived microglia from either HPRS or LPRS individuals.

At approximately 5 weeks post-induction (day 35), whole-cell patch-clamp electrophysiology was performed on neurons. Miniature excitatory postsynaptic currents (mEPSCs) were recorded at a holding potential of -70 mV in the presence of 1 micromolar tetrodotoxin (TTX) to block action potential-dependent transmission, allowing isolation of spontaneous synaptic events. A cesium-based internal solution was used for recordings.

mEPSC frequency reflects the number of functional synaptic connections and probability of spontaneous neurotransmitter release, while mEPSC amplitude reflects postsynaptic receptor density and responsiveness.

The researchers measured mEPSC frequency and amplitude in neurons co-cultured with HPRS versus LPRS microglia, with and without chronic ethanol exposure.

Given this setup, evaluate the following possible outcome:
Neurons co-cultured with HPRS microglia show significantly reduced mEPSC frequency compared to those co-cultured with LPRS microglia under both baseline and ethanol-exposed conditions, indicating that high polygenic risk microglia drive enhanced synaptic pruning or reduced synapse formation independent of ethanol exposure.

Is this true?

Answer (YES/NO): NO